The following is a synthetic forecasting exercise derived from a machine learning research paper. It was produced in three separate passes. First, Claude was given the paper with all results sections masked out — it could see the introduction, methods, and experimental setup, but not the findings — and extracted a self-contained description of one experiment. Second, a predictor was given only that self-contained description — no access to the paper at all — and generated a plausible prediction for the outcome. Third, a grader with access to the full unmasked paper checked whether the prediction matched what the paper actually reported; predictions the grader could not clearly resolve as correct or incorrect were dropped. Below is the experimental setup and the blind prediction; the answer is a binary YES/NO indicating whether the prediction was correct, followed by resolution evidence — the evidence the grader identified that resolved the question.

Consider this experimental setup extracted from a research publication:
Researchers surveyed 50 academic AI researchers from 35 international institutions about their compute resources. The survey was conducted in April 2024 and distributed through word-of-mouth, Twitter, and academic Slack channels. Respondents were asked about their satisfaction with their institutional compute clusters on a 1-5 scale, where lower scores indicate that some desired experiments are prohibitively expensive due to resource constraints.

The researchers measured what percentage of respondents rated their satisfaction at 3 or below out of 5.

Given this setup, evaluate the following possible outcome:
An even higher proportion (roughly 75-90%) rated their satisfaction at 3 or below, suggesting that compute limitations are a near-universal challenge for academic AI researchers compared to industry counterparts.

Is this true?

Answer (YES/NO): NO